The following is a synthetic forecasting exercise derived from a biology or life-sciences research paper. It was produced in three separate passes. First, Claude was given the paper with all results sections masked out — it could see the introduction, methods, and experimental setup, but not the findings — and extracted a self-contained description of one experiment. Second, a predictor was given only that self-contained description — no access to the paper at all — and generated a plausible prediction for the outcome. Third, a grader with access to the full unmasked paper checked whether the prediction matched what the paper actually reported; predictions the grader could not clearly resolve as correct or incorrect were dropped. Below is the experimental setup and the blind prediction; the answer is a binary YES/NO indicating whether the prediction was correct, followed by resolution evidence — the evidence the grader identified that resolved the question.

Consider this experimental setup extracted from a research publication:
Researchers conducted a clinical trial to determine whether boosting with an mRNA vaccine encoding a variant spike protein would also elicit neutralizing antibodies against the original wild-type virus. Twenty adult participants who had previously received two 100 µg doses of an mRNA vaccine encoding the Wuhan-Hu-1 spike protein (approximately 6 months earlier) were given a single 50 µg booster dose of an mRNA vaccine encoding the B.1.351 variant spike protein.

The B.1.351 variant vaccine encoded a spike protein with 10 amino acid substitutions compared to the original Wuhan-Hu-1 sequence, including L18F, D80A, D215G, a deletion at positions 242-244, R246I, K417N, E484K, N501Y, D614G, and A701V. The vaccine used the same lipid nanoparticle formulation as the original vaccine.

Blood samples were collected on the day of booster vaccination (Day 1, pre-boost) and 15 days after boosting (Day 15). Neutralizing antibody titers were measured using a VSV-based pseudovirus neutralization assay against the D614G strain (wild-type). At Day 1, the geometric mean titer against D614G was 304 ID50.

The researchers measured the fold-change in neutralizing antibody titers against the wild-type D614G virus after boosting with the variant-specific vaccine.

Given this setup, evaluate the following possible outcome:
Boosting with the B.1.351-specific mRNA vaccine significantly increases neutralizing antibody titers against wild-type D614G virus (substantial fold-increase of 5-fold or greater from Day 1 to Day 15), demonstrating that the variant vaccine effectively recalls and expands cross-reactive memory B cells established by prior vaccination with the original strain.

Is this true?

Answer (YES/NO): YES